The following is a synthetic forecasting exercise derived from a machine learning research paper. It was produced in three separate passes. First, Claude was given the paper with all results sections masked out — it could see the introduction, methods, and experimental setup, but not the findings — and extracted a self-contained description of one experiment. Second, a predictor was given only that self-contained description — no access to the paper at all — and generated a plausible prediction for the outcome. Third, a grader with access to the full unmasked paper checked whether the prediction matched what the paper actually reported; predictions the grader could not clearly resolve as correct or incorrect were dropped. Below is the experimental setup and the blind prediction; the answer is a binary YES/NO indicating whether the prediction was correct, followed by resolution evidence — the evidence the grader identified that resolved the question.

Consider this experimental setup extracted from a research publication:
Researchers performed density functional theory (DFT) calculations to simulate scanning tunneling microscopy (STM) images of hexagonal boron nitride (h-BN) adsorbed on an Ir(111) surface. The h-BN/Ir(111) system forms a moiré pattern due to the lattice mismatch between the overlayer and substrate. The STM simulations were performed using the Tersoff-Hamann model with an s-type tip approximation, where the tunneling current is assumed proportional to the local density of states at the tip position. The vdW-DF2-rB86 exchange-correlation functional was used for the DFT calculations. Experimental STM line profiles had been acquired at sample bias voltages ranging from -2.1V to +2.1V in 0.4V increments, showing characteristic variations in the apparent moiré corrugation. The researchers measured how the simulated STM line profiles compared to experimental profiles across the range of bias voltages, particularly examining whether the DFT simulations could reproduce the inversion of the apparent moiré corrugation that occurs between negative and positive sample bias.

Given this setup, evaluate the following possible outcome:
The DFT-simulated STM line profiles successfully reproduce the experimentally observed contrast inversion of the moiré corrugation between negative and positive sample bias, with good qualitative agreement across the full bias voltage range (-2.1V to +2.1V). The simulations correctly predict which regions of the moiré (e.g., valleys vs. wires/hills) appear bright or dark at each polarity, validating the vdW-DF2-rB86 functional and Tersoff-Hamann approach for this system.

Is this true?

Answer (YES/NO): YES